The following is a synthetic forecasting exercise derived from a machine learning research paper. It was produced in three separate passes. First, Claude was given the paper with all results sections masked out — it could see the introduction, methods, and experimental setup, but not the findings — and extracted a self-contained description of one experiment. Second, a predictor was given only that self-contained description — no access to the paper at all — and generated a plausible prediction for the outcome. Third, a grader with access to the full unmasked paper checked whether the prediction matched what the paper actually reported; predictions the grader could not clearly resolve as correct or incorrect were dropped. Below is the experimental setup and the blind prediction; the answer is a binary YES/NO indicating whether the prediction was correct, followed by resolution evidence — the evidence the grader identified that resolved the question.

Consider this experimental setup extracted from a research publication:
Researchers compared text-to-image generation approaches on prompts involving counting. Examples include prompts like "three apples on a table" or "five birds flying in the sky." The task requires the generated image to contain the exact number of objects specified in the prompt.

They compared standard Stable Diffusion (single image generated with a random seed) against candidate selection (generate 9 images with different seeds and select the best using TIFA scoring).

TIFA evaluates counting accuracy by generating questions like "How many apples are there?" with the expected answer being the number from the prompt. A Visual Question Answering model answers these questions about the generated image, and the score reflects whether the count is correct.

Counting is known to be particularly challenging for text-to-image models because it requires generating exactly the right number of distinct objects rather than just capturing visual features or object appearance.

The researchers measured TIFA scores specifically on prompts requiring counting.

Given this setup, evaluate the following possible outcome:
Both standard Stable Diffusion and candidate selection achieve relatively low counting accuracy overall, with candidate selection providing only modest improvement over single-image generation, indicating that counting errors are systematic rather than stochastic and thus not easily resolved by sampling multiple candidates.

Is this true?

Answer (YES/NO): NO